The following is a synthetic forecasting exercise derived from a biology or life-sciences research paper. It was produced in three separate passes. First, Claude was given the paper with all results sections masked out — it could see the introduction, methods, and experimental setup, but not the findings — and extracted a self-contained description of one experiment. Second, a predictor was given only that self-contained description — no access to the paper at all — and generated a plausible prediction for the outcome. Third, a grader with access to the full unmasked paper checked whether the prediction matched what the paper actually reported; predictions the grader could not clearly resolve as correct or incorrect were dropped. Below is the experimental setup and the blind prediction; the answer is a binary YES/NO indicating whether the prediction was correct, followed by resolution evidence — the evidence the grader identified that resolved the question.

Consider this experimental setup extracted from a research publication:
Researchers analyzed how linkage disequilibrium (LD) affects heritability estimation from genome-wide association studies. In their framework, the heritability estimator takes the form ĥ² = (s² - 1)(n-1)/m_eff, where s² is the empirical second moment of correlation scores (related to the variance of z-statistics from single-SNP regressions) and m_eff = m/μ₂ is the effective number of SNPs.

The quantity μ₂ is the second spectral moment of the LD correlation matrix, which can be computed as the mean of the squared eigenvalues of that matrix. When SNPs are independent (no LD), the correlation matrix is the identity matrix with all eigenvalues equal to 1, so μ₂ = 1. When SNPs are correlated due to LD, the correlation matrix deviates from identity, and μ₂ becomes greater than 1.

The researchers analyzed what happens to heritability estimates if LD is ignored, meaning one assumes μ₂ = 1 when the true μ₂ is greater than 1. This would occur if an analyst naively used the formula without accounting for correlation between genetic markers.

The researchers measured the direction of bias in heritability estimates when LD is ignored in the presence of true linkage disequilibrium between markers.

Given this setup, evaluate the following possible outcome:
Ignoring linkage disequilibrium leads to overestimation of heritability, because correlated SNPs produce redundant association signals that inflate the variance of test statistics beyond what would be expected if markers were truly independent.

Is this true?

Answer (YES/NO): YES